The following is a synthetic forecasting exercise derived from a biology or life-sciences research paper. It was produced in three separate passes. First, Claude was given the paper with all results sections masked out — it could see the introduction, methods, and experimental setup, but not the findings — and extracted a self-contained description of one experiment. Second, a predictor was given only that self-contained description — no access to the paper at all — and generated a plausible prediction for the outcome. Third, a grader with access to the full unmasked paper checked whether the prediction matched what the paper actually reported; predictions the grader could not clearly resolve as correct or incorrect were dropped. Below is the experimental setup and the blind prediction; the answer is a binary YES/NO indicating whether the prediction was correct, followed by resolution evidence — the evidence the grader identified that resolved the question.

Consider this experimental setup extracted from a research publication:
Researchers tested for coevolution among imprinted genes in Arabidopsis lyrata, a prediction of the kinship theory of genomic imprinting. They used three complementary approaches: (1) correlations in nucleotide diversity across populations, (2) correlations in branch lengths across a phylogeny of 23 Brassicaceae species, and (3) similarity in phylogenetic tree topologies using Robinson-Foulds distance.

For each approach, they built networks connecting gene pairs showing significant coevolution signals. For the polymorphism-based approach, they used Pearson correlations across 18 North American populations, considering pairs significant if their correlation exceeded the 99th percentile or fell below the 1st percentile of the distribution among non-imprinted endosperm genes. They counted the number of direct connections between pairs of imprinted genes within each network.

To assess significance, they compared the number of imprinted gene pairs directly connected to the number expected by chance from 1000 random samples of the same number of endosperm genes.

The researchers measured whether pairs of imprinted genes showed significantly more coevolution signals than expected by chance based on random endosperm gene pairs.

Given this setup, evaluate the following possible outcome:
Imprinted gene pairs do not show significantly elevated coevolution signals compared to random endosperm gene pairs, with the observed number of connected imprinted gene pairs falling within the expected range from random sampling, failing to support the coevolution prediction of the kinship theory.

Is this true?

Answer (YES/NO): NO